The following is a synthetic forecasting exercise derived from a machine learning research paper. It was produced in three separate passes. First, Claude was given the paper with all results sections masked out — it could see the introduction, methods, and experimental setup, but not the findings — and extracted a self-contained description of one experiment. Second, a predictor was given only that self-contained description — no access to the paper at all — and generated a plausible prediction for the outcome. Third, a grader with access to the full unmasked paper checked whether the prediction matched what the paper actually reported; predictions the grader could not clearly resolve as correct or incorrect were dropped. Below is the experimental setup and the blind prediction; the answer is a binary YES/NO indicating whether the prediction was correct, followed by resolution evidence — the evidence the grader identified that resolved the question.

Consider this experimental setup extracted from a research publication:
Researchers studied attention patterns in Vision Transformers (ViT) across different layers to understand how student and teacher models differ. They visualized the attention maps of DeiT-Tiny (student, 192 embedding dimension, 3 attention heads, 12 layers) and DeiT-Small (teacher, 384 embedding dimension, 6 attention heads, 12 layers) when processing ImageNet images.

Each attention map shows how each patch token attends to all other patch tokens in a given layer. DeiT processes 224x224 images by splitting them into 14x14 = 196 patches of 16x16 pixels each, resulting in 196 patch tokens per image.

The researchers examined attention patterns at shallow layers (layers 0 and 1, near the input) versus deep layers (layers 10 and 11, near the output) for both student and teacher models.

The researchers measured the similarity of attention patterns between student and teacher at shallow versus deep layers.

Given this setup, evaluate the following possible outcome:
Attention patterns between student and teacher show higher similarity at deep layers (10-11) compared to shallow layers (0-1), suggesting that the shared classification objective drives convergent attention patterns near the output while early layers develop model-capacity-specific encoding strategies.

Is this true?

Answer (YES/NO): NO